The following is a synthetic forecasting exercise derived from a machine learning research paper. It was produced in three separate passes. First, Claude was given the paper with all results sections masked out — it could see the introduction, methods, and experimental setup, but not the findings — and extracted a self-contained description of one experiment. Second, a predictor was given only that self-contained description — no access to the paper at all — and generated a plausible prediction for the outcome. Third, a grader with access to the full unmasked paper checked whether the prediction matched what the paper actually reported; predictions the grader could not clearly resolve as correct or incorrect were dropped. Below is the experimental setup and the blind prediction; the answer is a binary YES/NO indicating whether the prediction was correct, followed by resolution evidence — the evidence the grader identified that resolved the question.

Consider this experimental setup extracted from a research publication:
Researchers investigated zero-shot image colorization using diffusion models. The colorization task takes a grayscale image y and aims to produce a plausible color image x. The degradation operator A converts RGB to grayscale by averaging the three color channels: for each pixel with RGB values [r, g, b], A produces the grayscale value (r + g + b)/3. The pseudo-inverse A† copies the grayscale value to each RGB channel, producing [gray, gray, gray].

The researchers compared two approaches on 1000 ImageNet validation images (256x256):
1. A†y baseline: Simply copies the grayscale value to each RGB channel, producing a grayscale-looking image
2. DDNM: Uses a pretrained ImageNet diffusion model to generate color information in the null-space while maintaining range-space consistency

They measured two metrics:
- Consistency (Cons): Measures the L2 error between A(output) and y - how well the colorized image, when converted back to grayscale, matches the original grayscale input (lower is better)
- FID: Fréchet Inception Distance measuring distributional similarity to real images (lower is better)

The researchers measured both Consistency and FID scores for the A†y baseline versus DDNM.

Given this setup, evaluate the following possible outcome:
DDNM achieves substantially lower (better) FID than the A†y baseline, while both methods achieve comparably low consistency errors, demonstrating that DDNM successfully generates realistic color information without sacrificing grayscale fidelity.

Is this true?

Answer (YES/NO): NO